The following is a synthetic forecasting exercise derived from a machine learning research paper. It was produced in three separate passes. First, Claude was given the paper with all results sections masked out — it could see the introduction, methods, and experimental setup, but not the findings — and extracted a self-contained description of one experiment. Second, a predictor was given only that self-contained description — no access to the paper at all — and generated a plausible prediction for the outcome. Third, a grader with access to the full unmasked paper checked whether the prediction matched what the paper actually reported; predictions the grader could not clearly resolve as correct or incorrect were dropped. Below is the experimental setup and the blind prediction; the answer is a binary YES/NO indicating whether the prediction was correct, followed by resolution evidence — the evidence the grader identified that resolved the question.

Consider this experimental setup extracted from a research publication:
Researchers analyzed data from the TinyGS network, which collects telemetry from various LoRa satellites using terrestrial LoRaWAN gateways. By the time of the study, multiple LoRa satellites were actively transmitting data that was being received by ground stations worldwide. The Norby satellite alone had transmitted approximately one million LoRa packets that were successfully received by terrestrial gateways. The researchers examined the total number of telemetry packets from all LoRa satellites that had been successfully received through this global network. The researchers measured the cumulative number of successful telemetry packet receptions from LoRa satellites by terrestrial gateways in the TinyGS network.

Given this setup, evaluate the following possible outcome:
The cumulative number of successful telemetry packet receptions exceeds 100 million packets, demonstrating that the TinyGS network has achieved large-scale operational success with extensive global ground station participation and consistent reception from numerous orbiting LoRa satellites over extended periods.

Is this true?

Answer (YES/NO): NO